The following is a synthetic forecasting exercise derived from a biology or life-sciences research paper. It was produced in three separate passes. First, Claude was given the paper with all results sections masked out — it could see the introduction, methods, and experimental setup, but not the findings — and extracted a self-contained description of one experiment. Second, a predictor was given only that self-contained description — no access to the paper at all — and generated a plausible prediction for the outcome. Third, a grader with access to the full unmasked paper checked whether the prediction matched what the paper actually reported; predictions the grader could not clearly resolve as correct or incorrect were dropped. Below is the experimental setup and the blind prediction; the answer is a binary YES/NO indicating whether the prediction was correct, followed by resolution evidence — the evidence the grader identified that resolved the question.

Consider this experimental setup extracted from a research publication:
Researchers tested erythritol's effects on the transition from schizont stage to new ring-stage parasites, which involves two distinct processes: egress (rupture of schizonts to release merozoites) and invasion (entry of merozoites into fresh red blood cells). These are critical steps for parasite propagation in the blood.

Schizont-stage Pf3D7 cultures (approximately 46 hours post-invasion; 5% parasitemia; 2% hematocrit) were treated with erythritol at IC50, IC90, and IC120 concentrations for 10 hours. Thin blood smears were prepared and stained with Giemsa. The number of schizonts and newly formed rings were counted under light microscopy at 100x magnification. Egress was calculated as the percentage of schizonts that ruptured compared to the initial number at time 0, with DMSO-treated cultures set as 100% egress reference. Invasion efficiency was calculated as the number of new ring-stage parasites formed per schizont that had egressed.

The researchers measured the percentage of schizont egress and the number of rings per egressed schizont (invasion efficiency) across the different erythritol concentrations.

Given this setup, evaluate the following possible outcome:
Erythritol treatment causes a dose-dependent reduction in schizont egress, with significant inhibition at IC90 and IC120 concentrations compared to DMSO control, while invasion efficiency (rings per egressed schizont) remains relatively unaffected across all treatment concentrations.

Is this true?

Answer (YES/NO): NO